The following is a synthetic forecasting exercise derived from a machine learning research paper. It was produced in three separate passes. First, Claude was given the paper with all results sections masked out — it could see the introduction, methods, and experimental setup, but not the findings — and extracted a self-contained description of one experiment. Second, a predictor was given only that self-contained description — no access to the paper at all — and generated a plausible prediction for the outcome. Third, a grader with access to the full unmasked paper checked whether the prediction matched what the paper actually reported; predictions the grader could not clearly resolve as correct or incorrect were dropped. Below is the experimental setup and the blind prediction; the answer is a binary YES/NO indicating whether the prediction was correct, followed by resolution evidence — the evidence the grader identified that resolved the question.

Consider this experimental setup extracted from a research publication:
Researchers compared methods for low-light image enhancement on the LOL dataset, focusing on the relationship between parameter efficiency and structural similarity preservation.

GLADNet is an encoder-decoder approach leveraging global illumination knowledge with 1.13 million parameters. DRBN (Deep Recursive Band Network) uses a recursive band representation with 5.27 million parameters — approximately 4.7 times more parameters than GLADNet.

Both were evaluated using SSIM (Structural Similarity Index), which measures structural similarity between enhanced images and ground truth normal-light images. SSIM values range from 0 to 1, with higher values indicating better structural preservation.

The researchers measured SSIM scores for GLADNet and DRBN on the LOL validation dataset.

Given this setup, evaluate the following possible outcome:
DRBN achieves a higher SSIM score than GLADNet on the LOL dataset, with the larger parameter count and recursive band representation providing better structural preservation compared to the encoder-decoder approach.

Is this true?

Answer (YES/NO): YES